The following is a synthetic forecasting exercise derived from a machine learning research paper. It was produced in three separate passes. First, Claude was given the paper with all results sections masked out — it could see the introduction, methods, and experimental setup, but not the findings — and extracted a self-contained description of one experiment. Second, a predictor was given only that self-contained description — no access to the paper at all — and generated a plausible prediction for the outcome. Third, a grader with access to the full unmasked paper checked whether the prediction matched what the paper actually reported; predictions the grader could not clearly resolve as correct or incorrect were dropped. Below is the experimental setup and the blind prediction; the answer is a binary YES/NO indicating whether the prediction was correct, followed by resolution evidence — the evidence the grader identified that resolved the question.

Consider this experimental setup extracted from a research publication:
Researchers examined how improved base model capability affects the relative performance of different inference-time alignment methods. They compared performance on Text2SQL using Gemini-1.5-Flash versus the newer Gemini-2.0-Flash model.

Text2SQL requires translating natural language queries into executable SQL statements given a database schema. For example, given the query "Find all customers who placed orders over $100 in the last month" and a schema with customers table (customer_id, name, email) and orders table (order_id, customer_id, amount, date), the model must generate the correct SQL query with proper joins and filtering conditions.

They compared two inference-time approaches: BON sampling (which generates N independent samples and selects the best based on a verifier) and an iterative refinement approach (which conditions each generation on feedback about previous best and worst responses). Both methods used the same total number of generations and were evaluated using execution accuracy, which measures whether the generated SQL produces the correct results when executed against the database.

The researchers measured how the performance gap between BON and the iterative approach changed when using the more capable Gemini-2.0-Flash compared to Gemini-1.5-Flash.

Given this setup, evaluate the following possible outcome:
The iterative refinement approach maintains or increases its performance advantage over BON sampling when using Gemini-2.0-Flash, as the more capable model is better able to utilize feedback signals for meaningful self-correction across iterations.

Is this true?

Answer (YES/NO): NO